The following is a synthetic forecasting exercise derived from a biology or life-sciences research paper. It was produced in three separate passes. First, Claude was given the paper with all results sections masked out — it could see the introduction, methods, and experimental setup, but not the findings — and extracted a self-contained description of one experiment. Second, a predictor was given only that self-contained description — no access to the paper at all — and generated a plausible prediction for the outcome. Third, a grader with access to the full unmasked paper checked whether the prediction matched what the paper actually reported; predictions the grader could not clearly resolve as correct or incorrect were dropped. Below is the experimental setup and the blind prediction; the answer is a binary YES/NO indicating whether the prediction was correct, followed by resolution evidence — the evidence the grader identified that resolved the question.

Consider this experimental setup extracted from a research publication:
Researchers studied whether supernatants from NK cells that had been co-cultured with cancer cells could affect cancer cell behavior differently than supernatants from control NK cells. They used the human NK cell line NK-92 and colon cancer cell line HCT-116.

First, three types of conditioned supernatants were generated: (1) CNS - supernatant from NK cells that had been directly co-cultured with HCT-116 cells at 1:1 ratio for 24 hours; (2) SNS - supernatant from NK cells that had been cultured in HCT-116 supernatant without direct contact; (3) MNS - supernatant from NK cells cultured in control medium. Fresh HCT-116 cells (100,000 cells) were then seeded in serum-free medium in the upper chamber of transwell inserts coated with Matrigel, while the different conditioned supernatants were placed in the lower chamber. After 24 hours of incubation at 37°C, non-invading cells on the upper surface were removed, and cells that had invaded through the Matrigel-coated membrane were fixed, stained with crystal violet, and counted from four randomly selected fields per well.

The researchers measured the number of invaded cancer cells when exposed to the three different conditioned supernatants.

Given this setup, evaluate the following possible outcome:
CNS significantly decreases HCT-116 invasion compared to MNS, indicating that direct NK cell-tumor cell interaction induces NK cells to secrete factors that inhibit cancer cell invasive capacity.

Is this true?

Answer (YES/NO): NO